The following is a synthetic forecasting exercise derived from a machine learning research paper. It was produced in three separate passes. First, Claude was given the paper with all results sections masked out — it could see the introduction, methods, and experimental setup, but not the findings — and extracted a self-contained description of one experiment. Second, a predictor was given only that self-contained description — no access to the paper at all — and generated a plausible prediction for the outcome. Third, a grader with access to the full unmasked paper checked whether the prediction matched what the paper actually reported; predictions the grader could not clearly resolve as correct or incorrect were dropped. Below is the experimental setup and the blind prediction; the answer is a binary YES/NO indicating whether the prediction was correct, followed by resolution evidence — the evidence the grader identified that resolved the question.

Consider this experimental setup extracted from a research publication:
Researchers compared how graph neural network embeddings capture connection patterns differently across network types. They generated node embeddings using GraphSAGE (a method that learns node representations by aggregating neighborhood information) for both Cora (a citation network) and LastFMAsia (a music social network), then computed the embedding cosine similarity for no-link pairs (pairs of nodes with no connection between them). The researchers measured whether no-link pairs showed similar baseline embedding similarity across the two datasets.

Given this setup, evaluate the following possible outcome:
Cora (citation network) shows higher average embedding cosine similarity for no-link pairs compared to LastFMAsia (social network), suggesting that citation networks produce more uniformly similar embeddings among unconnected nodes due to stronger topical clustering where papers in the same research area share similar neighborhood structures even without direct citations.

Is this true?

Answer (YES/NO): NO